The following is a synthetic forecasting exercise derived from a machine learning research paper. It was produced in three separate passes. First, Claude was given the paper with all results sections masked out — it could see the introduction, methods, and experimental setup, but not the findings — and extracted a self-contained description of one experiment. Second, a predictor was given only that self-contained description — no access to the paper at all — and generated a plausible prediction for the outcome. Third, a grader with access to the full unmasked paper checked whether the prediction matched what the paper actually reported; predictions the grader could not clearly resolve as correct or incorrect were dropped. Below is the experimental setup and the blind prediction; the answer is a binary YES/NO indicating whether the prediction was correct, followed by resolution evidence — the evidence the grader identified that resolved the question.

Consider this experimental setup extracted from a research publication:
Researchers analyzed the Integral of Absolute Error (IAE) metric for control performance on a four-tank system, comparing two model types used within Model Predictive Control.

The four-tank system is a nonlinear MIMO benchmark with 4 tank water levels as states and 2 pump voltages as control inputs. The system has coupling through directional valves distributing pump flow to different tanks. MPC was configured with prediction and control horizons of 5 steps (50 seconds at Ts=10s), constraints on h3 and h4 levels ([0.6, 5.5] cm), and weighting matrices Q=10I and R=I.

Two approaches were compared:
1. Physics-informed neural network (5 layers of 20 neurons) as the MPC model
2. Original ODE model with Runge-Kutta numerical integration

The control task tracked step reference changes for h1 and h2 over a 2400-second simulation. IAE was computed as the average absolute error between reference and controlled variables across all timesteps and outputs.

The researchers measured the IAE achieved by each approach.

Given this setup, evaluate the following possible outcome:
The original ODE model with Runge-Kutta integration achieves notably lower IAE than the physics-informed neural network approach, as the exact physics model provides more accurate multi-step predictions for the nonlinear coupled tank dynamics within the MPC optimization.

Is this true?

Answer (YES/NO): YES